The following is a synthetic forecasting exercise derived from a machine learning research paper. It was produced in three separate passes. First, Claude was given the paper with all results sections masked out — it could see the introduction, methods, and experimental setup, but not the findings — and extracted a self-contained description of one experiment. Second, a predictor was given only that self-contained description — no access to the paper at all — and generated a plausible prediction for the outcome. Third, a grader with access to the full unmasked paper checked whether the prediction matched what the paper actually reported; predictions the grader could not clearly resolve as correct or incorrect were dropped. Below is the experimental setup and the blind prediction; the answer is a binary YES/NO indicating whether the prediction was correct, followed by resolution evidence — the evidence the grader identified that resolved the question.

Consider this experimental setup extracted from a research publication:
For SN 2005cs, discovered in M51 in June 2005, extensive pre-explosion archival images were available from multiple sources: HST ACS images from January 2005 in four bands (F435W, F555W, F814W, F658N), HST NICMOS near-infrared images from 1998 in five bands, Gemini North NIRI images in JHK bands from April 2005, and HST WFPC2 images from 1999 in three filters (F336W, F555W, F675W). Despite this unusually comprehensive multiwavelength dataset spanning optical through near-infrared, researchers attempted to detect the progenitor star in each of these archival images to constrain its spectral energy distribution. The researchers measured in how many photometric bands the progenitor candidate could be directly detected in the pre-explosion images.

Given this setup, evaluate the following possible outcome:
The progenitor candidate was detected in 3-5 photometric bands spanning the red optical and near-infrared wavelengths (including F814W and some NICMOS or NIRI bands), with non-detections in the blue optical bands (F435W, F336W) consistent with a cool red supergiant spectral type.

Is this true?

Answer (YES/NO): NO